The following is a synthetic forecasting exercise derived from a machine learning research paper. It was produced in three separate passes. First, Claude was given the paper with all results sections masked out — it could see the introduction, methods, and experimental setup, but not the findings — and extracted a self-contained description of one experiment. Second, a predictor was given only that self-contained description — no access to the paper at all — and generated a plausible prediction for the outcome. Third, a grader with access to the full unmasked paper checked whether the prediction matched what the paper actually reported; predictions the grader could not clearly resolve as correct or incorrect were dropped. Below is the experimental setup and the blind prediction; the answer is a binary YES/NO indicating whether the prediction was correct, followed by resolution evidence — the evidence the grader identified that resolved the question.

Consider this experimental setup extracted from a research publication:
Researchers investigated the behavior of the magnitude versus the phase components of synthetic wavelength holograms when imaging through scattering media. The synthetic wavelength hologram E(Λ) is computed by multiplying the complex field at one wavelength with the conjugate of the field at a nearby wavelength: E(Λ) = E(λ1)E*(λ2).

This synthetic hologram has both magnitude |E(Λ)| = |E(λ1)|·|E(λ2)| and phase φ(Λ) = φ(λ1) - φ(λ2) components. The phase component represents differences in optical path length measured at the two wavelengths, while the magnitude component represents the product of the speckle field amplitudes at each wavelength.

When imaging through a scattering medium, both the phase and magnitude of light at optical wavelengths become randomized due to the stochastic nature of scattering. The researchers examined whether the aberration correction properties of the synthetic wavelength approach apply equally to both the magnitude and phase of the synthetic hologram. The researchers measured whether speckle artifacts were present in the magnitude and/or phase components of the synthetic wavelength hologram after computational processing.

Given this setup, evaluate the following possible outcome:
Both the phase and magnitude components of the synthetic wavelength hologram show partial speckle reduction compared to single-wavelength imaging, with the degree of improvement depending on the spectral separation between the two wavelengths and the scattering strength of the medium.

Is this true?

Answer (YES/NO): NO